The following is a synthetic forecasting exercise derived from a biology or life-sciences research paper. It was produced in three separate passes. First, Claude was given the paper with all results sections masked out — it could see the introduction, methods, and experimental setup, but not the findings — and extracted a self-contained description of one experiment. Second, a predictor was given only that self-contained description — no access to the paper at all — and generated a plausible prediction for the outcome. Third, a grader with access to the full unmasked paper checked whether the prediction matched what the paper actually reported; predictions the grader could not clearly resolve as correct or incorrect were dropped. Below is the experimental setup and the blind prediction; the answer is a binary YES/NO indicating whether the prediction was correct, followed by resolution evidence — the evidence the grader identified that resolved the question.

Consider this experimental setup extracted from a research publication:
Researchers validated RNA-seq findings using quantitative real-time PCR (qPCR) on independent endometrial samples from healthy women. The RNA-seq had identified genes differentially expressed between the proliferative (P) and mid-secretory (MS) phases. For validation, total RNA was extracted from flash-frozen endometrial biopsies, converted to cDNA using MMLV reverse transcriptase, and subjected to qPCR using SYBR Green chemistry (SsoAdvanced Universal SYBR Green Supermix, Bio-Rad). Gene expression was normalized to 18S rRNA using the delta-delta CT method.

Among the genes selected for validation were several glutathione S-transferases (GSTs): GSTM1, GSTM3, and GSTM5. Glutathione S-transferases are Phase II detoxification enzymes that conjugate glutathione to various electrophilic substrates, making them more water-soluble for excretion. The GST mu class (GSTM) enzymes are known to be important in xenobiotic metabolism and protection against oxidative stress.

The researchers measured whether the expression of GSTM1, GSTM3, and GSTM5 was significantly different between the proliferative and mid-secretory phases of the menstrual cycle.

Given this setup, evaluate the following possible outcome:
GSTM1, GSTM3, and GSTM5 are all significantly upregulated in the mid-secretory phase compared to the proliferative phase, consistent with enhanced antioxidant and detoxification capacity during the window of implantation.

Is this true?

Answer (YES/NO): NO